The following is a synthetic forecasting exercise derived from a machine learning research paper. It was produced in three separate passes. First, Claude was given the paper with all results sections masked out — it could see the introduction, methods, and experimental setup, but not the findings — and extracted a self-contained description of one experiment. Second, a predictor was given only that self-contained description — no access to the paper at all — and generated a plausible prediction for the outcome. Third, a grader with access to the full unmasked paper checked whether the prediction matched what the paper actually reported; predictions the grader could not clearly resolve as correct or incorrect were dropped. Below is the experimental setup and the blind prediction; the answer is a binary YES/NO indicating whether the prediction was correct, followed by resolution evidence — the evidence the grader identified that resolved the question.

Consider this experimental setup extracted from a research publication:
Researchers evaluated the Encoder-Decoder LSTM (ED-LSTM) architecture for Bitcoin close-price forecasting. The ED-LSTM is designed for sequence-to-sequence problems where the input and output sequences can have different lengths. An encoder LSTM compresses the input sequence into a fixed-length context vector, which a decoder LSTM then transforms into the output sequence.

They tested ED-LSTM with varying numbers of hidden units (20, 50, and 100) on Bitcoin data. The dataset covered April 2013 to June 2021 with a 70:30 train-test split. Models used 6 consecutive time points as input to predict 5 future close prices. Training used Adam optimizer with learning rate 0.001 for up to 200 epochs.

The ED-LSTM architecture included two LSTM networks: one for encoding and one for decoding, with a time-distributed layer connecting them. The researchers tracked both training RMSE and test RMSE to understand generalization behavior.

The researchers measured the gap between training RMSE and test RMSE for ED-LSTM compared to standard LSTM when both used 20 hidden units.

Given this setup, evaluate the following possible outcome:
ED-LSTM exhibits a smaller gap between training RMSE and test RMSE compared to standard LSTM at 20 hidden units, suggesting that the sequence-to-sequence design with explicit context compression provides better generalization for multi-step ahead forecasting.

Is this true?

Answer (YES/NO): NO